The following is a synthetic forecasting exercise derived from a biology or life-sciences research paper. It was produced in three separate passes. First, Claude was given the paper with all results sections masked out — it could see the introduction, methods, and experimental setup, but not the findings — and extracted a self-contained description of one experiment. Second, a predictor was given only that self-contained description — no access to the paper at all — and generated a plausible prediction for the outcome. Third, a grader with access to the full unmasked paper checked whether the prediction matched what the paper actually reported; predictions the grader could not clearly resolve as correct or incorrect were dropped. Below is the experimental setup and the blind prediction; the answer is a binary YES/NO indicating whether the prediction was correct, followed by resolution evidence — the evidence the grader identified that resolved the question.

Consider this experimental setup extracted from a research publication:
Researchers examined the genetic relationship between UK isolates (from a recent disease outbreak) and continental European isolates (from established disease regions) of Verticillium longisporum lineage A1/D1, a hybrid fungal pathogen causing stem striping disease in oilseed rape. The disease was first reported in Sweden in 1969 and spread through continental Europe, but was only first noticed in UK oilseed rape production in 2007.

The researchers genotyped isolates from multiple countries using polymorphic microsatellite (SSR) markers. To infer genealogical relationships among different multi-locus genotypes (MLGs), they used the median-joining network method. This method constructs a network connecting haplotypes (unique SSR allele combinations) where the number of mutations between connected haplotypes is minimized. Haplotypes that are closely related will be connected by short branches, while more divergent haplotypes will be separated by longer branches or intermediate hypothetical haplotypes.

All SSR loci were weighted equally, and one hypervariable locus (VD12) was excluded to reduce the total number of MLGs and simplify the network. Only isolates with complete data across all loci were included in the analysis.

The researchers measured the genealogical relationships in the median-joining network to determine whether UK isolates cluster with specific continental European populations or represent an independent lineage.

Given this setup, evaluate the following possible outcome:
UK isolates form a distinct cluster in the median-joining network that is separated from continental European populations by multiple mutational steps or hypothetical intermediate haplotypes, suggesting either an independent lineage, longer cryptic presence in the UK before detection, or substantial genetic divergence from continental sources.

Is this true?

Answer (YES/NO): NO